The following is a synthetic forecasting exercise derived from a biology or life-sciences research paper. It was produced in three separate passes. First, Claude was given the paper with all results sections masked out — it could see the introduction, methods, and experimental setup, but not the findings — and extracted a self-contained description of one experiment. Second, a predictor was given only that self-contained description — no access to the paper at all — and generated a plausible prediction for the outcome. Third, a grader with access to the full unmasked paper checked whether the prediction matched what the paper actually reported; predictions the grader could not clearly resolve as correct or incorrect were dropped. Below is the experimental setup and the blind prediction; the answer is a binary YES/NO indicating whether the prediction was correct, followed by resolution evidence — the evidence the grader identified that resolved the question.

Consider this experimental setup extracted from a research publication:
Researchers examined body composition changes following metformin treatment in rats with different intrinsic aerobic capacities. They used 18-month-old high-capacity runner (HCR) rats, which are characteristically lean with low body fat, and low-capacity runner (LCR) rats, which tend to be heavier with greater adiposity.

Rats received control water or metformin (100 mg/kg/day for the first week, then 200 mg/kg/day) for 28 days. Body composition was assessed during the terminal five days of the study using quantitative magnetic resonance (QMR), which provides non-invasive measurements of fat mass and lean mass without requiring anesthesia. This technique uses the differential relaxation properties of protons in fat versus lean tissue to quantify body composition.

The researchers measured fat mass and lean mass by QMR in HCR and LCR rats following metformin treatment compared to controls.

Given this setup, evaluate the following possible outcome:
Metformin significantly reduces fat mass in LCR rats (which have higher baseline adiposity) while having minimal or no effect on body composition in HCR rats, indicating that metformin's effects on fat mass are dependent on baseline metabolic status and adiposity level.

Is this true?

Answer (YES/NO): NO